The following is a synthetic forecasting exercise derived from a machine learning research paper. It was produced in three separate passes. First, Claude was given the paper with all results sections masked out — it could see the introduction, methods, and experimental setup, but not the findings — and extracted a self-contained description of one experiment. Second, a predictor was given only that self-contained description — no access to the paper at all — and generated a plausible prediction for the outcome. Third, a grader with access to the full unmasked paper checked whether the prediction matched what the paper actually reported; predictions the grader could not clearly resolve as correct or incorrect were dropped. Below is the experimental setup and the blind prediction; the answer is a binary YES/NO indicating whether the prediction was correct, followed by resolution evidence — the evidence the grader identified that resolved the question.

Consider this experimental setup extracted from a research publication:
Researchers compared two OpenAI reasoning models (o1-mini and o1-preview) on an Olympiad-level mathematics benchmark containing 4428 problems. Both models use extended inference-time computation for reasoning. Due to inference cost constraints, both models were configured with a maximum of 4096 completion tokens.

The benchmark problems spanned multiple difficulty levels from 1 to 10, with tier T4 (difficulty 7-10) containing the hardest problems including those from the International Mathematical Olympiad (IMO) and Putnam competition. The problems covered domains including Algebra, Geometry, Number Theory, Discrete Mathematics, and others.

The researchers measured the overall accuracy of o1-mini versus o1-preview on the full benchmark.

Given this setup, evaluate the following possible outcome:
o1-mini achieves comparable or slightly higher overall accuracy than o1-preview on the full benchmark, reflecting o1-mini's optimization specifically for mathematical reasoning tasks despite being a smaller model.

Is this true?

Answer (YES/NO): YES